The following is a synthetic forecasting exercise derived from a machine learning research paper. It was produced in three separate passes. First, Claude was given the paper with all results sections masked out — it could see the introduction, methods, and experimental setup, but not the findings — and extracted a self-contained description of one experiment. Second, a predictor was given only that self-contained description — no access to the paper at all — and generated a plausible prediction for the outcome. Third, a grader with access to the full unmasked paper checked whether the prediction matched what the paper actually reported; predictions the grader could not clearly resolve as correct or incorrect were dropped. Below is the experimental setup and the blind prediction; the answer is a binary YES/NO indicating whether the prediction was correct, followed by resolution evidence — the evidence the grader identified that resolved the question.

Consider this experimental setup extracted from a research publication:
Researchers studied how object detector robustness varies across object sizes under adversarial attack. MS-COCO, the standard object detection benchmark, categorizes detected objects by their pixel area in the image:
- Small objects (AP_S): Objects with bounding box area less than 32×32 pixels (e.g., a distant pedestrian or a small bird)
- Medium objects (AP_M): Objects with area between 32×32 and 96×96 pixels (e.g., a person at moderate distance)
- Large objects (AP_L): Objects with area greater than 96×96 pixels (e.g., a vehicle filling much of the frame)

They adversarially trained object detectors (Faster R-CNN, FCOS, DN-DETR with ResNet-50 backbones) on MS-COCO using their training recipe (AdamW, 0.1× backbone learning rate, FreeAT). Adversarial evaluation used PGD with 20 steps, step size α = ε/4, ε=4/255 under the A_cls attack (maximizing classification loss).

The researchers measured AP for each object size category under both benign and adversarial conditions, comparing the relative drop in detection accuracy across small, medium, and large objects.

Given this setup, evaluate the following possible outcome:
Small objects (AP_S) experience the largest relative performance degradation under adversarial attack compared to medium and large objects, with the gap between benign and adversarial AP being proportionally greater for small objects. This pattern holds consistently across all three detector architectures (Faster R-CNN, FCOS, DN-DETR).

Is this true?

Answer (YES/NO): YES